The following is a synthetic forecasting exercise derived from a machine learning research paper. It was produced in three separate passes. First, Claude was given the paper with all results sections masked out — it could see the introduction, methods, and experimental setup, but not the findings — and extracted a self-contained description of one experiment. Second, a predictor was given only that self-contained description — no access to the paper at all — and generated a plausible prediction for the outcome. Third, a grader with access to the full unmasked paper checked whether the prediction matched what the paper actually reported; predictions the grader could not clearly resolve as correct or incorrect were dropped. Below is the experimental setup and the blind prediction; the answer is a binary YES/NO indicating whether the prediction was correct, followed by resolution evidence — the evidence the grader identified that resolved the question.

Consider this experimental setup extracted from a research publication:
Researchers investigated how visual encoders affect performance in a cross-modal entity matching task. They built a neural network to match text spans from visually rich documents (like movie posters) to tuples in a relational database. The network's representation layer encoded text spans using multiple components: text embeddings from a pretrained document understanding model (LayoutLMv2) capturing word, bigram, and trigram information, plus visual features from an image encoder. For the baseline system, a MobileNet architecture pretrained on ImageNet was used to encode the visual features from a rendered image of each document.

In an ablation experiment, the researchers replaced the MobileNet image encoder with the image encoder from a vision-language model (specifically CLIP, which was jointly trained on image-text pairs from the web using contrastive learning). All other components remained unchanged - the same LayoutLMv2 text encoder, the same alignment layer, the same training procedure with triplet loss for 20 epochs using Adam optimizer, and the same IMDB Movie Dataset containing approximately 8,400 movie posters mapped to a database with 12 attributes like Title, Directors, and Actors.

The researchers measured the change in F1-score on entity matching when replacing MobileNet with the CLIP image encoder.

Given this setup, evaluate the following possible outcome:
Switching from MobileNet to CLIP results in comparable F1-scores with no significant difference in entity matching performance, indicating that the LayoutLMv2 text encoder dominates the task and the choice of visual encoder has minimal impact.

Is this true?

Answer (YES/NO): NO